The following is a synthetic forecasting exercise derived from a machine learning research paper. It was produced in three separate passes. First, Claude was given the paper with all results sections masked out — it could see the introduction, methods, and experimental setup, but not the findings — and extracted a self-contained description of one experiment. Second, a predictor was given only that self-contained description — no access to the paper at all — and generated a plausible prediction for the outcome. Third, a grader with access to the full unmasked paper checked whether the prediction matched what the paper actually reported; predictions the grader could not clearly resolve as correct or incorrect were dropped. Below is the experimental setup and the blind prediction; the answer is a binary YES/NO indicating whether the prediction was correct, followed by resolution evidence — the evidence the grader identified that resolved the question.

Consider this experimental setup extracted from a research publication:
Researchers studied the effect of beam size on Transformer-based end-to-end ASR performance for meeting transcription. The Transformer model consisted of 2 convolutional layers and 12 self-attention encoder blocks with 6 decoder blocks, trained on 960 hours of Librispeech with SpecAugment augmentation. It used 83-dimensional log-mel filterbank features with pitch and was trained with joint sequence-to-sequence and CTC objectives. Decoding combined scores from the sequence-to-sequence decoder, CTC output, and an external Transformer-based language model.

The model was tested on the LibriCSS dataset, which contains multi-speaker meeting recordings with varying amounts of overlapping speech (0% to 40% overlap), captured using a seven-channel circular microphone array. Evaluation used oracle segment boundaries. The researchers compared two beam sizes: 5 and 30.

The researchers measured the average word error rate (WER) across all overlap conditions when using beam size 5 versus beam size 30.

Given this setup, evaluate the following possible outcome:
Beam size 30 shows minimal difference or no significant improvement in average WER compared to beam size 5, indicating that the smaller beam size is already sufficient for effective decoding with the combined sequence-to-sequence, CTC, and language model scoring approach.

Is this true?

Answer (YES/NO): NO